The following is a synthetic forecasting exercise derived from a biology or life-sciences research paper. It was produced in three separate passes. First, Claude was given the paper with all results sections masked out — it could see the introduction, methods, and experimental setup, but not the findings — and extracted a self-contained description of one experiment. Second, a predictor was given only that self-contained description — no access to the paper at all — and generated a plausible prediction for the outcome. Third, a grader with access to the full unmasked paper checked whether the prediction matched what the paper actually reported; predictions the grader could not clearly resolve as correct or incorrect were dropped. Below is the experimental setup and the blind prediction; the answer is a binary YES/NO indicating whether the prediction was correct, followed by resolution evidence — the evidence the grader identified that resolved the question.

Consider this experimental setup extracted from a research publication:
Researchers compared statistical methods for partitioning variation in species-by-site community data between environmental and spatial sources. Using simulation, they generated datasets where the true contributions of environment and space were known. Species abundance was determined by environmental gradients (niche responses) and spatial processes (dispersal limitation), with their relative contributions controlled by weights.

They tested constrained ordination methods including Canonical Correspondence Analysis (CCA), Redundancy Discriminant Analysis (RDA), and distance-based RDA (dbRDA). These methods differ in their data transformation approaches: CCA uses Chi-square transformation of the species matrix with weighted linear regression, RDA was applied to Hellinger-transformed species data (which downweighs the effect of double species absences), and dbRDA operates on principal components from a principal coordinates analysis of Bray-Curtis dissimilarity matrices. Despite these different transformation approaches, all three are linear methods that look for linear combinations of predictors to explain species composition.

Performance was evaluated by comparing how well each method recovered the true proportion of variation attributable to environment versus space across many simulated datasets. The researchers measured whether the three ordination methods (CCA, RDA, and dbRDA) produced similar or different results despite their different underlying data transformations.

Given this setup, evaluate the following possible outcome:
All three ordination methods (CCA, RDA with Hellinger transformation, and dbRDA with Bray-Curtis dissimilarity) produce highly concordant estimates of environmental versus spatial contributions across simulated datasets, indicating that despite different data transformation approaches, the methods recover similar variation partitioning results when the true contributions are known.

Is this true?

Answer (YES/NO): YES